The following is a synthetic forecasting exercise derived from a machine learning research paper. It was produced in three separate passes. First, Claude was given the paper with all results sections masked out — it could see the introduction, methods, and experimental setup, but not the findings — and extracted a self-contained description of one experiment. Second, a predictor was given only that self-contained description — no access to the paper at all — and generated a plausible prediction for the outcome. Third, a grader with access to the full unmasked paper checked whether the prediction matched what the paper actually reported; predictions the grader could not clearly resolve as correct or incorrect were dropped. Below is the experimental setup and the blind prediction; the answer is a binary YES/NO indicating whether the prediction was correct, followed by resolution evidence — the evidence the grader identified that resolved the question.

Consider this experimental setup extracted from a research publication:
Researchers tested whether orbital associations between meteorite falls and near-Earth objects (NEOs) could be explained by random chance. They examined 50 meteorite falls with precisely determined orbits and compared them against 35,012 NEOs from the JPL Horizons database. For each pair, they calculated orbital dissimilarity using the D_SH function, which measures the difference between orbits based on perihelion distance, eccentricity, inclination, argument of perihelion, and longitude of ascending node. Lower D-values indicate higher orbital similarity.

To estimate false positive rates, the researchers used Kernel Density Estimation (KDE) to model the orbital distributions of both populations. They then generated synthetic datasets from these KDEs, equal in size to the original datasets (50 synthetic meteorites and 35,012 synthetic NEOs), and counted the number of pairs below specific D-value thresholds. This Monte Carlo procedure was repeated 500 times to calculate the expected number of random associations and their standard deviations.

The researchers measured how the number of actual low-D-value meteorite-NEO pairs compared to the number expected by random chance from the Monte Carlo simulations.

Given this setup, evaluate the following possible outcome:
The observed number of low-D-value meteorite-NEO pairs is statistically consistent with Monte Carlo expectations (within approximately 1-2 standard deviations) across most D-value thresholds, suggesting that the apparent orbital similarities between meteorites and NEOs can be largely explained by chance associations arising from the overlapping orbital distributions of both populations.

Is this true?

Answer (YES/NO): YES